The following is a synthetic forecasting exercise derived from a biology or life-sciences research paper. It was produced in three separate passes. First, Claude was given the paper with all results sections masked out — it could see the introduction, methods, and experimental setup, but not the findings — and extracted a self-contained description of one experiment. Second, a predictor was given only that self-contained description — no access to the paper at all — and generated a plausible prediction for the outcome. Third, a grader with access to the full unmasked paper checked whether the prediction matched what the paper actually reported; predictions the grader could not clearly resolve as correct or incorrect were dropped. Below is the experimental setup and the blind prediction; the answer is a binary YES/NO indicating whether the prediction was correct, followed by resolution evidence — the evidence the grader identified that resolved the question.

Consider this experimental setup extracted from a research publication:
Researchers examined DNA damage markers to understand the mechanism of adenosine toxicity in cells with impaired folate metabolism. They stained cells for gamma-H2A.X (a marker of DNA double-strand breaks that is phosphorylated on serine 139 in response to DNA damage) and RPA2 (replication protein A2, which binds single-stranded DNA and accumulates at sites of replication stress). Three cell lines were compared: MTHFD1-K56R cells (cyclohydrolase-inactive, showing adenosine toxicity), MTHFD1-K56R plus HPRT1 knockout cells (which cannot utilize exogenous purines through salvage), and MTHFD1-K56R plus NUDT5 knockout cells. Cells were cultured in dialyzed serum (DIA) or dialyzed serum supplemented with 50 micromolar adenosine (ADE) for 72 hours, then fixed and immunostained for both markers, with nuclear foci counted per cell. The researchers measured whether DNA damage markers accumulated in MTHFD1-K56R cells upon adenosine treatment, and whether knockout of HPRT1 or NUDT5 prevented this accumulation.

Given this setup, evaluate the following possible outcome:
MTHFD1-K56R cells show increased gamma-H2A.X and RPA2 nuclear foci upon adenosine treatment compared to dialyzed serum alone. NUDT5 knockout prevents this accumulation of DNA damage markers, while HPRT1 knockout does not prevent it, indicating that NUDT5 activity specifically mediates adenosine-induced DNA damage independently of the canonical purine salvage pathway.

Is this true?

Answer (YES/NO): NO